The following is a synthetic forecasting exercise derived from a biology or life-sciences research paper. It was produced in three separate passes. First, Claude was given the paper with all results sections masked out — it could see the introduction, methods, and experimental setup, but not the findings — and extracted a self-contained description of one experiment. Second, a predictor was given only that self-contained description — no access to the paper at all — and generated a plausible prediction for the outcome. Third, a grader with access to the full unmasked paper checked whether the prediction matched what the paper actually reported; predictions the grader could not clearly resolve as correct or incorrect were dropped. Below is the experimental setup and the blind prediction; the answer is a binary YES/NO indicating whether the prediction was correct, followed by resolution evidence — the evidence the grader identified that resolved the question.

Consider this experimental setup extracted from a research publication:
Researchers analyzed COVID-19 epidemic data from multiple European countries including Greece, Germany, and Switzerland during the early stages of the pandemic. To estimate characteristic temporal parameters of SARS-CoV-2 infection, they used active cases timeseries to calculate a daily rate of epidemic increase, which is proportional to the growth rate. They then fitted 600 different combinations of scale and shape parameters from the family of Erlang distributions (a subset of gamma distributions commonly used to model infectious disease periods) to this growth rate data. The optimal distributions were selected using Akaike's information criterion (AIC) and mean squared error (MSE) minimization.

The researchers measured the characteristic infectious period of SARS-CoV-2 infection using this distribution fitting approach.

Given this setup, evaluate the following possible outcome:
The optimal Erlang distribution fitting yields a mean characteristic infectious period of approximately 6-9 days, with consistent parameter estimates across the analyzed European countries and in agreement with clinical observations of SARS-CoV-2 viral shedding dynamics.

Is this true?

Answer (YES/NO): NO